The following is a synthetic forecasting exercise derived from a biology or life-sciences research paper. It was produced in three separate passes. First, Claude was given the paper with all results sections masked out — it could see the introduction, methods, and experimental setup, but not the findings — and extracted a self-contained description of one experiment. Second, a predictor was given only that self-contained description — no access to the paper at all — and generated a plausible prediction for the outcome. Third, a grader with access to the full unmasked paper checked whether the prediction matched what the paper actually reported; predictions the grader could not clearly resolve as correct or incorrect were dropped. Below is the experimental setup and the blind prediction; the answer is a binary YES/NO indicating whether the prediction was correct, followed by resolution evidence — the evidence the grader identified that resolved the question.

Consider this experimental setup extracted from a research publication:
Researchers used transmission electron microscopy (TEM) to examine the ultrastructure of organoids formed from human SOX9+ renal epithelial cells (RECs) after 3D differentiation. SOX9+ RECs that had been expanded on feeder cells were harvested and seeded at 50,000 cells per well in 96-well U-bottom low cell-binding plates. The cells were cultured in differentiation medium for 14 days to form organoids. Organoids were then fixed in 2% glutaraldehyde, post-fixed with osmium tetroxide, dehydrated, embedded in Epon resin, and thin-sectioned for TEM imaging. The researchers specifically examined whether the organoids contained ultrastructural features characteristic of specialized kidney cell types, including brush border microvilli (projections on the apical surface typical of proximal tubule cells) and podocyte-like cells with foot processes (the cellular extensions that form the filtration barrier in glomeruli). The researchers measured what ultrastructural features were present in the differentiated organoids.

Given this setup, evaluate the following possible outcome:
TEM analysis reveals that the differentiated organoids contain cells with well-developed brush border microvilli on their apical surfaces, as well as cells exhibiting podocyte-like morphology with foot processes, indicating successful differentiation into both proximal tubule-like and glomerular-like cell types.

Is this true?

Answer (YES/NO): NO